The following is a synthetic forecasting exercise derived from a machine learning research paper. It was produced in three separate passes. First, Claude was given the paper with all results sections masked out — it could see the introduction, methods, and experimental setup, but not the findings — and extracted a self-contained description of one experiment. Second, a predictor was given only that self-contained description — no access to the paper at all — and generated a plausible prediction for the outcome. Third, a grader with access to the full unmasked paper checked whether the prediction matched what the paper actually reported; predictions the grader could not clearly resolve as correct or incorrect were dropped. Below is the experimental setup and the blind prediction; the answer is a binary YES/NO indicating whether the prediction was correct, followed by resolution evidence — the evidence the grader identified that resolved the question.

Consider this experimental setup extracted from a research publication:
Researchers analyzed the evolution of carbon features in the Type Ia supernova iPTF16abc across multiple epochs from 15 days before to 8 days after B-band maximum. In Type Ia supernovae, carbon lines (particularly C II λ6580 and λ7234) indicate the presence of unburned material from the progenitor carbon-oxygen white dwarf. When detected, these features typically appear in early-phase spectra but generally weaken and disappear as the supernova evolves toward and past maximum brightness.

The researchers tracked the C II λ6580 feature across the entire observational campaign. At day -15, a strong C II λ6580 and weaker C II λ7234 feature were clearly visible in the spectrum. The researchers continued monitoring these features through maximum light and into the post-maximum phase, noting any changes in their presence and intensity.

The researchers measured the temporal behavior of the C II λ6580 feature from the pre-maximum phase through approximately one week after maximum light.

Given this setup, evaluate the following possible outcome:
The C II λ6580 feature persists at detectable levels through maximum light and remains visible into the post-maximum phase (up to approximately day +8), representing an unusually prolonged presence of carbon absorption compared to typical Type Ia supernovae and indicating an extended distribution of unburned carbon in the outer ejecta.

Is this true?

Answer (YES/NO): NO